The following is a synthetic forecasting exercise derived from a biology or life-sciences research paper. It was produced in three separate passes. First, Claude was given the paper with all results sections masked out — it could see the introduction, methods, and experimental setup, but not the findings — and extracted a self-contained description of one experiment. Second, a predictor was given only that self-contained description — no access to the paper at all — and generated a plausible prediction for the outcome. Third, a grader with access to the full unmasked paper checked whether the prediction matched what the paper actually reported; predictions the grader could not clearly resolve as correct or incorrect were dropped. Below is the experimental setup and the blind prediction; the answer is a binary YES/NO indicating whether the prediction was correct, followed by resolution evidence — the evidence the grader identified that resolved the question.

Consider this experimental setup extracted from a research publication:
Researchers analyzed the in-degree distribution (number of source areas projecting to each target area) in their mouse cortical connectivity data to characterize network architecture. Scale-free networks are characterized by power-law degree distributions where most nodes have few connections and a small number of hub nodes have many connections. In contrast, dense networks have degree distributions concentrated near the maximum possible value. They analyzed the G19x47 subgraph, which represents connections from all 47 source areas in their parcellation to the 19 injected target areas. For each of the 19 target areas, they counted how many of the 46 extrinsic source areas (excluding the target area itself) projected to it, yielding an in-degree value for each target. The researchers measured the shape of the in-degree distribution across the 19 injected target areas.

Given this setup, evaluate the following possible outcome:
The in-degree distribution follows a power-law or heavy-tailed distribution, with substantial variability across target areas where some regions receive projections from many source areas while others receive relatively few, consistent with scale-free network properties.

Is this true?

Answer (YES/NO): NO